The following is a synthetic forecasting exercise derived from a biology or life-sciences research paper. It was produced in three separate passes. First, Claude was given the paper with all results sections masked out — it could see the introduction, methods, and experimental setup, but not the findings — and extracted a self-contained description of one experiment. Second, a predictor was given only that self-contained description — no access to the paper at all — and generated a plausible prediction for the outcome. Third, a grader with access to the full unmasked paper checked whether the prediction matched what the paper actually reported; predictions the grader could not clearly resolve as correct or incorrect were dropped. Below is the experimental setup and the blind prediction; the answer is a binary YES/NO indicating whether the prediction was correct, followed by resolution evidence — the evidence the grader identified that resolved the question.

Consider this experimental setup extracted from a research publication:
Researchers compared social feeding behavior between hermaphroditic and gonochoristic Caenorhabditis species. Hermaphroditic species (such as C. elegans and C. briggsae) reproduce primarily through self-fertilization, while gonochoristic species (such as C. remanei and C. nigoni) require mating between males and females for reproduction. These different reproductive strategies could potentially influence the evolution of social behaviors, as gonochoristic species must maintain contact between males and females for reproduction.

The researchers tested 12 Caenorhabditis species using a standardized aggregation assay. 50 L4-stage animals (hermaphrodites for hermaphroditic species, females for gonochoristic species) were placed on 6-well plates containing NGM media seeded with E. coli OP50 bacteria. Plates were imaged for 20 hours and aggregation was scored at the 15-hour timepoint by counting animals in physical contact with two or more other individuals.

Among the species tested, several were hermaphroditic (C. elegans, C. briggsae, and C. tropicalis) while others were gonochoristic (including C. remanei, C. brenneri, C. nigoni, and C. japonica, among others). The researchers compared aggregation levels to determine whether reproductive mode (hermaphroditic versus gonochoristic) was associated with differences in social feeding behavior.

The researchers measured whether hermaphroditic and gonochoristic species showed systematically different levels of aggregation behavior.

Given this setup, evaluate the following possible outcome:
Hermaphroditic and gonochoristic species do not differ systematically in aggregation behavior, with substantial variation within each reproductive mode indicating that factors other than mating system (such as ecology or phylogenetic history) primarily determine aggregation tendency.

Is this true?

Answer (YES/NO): YES